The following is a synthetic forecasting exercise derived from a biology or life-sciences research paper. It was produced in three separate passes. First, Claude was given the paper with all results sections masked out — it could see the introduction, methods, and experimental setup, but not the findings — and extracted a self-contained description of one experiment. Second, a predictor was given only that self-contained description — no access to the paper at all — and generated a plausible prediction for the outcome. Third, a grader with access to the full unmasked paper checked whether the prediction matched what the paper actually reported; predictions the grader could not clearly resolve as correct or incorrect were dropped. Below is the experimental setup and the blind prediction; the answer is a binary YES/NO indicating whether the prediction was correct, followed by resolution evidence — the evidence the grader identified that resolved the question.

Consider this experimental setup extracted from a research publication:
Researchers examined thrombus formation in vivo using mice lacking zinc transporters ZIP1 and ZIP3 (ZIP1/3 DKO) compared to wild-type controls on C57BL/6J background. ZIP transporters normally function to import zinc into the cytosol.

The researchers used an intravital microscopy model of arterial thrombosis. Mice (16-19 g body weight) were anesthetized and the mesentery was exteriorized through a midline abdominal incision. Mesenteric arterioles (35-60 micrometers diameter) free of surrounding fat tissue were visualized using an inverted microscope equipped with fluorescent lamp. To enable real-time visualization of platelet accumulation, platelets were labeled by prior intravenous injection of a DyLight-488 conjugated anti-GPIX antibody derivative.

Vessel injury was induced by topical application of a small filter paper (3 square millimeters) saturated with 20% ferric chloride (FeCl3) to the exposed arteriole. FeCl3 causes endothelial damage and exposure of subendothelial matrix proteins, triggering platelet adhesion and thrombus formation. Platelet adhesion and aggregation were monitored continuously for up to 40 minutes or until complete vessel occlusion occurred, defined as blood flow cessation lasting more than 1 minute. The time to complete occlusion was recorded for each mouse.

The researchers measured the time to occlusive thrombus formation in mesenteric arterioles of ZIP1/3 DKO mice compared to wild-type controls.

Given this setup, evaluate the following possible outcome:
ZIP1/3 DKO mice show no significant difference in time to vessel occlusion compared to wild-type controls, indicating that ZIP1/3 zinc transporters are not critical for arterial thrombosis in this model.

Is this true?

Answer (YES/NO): NO